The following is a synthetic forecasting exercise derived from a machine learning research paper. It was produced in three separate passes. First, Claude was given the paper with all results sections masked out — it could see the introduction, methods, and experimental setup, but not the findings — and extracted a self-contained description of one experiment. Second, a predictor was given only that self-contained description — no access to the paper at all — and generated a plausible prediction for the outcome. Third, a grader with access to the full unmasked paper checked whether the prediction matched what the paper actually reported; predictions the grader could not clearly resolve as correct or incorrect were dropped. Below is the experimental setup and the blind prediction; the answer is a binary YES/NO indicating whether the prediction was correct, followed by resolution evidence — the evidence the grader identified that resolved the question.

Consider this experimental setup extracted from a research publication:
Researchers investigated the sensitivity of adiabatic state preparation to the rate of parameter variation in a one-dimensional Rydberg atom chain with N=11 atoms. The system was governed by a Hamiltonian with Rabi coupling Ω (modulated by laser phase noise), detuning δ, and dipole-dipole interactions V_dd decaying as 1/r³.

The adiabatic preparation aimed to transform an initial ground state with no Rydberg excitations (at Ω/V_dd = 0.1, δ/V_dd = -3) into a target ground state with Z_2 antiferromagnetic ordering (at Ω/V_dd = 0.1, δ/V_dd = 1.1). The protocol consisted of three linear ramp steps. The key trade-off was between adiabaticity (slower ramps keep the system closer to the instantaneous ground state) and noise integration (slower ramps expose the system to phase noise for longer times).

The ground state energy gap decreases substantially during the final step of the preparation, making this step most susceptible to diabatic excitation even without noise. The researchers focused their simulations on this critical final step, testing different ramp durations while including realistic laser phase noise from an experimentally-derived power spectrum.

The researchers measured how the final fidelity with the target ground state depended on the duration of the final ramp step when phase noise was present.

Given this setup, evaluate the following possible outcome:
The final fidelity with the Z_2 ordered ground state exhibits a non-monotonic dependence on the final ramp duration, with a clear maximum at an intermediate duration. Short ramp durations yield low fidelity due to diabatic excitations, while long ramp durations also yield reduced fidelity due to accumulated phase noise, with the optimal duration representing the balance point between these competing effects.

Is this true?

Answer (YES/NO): YES